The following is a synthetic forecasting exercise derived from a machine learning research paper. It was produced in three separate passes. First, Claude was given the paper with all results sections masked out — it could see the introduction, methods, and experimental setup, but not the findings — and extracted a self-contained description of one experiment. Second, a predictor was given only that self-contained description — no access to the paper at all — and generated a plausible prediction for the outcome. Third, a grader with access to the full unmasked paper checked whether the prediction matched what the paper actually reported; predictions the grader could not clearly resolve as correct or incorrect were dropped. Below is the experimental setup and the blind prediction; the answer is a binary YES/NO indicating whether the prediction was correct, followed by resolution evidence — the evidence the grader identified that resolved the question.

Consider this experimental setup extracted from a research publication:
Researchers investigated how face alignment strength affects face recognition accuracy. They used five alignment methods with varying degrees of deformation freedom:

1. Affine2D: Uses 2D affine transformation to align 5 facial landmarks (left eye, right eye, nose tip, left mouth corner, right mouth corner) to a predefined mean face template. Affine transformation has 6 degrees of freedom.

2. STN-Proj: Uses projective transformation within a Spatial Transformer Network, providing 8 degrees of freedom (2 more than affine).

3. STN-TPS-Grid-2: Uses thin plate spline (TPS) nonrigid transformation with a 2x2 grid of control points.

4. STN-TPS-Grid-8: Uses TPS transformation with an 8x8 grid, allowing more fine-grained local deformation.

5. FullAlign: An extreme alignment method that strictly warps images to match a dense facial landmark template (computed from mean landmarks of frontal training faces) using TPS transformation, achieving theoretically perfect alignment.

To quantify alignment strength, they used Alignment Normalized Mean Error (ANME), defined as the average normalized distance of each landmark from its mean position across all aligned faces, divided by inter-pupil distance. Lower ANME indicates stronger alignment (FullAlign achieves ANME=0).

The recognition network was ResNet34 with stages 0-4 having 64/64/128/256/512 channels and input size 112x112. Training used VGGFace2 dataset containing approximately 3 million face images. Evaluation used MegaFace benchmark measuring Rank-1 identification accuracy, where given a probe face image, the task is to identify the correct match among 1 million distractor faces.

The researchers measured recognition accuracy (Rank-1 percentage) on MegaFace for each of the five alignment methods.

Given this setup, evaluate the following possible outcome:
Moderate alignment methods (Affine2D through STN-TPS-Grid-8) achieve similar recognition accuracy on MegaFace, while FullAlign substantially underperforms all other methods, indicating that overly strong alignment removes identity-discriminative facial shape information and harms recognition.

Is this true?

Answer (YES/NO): NO